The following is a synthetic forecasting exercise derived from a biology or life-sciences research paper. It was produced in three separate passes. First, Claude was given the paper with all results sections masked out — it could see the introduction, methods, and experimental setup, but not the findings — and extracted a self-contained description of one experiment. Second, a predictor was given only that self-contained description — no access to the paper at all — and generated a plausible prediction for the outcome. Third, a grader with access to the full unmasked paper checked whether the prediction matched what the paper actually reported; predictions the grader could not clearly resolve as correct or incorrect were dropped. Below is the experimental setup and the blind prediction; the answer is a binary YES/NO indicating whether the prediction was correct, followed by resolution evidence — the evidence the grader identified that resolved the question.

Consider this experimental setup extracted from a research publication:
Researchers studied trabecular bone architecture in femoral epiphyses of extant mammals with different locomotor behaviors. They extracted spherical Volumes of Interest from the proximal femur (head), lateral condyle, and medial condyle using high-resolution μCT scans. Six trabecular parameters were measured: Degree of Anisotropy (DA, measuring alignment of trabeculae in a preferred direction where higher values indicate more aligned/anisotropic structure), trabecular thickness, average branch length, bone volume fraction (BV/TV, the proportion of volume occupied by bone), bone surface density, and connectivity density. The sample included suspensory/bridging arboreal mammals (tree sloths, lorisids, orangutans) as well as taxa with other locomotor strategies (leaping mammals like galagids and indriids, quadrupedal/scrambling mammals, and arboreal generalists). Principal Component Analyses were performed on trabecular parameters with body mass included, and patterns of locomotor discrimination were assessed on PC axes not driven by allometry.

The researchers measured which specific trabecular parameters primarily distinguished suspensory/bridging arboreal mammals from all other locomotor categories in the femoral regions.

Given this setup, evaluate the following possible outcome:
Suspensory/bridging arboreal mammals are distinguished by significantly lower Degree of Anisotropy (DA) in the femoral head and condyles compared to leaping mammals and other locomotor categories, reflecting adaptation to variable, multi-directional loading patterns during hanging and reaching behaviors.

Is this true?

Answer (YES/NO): YES